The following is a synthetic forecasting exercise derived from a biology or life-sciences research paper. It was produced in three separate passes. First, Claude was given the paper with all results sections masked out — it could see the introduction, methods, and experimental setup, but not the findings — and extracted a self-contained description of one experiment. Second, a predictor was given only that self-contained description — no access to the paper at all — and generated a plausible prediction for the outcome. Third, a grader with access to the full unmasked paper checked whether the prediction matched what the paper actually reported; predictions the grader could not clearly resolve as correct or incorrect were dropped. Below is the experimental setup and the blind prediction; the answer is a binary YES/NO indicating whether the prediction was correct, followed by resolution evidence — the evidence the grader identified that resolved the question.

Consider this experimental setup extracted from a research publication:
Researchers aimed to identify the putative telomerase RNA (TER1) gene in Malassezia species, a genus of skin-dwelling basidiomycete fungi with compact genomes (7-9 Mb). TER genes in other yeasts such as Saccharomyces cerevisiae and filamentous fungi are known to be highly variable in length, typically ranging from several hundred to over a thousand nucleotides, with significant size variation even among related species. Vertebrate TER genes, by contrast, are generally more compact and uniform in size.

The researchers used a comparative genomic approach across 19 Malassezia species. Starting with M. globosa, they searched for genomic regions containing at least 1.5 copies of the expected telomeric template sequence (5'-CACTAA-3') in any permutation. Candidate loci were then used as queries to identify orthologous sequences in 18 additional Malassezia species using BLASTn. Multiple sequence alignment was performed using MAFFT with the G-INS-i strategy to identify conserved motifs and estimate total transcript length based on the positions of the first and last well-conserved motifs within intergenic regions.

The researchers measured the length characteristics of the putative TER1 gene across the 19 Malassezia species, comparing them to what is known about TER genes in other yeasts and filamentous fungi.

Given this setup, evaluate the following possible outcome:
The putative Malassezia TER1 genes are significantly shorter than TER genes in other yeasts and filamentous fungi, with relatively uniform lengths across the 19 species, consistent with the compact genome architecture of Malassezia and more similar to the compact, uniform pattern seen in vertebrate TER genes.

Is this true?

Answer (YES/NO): YES